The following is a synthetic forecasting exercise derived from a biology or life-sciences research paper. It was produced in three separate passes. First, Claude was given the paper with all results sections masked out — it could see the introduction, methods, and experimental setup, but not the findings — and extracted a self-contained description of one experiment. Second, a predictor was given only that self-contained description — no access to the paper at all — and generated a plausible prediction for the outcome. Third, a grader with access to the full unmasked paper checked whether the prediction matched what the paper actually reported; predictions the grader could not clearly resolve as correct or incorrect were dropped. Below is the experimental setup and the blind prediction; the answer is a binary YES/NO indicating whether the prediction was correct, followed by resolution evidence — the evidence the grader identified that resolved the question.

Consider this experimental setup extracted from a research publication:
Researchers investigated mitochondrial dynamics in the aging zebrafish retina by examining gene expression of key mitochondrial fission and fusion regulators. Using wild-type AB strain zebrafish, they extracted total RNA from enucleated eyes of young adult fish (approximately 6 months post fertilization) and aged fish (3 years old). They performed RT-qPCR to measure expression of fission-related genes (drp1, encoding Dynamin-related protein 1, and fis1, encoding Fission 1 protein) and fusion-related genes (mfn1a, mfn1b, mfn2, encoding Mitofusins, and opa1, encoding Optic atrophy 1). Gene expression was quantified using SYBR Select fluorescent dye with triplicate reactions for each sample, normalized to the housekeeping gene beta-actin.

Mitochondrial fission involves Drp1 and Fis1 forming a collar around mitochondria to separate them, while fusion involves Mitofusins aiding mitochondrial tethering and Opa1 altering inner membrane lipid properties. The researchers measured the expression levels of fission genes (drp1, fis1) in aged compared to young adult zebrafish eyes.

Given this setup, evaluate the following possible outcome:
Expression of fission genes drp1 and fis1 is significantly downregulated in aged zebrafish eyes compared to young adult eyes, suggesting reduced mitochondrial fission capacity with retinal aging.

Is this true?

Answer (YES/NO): NO